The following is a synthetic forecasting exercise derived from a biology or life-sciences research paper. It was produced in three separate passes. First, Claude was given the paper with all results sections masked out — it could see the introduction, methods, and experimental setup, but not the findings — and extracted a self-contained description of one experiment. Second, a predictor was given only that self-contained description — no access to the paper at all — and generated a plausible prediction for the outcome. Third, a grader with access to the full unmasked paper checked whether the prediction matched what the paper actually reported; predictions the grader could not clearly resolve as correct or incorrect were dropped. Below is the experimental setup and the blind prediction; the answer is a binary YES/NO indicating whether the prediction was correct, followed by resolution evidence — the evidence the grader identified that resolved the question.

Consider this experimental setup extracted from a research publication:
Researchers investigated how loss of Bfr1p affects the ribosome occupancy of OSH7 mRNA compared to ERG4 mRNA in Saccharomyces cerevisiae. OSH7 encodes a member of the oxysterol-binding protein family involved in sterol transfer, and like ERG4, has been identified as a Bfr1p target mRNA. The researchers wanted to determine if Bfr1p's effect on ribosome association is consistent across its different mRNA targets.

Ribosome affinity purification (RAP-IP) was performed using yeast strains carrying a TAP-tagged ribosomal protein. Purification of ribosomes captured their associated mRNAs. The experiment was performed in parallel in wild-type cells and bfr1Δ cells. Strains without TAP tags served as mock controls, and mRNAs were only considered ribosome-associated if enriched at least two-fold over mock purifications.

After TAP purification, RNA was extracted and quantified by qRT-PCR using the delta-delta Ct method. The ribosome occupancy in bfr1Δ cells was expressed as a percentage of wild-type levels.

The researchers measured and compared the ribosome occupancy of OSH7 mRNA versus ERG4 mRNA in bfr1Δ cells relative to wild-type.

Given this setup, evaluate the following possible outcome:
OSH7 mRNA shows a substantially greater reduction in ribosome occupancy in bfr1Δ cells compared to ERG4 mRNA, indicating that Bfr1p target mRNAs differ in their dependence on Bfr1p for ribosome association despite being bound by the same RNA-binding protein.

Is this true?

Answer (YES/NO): NO